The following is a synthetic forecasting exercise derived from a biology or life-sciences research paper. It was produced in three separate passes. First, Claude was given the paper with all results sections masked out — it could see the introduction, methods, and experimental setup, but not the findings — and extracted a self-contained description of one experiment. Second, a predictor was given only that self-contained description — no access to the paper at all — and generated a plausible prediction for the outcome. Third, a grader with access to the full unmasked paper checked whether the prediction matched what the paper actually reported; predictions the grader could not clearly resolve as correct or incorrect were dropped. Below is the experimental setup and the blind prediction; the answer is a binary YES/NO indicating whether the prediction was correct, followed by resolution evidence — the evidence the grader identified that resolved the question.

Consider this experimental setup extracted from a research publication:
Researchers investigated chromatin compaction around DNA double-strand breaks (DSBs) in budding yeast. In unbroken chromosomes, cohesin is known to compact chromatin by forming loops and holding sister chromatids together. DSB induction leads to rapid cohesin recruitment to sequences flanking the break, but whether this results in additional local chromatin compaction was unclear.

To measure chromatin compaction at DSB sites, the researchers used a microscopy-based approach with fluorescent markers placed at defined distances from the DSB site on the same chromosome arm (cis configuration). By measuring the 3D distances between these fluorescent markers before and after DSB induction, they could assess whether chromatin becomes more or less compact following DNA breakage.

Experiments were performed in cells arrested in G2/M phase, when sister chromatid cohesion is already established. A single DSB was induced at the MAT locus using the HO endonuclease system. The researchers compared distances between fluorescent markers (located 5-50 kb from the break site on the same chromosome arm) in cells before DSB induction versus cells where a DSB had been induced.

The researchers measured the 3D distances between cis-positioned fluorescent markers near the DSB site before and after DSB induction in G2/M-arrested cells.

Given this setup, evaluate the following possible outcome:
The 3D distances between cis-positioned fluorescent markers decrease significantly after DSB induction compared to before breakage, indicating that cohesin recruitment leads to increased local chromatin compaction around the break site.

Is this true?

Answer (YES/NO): YES